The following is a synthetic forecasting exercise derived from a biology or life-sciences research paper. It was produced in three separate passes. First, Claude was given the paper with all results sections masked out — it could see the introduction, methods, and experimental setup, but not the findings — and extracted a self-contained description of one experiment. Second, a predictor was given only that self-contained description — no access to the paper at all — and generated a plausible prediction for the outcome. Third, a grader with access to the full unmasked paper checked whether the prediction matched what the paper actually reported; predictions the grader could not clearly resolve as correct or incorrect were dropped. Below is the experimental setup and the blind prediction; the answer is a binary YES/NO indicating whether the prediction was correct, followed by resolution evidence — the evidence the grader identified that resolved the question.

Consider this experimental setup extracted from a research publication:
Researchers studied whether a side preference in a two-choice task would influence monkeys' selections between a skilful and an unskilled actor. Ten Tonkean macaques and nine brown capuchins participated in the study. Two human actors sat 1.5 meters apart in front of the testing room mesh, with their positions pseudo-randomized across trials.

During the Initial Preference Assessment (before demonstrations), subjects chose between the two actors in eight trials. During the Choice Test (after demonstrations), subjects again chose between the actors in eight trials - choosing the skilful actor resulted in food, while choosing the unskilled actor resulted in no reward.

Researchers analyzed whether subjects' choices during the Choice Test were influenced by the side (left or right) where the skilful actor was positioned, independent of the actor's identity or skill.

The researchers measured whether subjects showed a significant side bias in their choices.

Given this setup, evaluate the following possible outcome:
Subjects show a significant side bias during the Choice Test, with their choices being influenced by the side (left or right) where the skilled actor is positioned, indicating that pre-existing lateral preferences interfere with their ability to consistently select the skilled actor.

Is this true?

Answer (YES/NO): YES